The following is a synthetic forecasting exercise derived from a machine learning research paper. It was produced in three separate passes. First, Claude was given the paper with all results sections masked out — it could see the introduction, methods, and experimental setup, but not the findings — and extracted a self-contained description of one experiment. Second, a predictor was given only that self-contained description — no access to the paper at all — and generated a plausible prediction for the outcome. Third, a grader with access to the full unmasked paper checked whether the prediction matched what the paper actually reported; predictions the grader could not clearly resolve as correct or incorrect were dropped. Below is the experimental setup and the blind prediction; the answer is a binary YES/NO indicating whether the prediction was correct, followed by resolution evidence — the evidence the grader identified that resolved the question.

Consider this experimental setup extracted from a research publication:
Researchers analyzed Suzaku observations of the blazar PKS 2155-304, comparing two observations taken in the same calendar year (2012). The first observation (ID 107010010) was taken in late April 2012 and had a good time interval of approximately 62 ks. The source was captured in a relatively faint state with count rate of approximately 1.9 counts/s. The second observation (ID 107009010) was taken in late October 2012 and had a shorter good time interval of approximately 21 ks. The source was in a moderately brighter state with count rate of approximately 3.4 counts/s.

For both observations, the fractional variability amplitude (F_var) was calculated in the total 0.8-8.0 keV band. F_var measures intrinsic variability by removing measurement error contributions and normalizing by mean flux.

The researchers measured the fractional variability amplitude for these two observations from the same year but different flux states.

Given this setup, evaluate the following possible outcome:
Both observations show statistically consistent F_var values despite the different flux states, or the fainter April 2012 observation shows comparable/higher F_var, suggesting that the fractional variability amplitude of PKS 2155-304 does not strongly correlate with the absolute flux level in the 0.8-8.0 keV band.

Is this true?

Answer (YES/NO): YES